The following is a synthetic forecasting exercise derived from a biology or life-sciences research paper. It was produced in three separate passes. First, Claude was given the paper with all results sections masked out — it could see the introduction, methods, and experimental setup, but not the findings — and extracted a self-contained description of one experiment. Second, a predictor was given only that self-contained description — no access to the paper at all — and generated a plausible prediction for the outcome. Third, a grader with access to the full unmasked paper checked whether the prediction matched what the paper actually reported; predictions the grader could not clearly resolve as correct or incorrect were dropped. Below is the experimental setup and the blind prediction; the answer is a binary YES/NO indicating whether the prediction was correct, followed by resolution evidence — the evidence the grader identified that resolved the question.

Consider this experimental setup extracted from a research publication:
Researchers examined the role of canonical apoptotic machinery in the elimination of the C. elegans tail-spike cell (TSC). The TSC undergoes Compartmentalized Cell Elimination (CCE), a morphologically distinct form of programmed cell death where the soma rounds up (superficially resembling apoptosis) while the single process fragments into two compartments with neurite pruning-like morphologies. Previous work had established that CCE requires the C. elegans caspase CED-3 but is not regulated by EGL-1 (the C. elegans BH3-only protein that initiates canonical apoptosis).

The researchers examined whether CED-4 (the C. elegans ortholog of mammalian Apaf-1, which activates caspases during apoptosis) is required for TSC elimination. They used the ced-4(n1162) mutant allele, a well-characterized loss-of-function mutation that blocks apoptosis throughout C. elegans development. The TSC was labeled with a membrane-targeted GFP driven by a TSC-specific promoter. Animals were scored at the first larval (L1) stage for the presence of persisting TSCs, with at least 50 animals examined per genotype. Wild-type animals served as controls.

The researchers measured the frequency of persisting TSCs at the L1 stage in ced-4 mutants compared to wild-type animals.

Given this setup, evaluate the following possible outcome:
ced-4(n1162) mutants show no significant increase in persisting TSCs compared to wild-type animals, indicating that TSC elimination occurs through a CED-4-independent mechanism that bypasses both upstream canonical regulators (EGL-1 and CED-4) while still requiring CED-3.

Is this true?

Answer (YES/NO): NO